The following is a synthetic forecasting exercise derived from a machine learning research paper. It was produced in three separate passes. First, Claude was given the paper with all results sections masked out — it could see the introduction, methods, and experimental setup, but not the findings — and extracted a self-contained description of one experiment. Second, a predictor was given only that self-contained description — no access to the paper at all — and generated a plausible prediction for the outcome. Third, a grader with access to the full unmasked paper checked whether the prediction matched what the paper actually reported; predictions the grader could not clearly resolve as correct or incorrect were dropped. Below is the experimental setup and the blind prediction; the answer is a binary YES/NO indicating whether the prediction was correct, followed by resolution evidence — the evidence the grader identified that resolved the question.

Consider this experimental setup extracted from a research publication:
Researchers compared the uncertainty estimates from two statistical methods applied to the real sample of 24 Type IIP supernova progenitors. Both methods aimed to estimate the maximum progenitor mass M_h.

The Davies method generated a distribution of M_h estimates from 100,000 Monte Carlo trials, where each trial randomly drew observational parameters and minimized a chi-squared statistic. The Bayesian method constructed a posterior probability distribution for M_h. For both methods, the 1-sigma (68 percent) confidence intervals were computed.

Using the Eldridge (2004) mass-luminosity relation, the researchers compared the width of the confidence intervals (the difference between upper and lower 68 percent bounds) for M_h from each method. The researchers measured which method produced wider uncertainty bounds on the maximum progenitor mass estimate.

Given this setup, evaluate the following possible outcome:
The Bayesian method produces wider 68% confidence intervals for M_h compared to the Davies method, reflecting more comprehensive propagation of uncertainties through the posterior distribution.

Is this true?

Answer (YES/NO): YES